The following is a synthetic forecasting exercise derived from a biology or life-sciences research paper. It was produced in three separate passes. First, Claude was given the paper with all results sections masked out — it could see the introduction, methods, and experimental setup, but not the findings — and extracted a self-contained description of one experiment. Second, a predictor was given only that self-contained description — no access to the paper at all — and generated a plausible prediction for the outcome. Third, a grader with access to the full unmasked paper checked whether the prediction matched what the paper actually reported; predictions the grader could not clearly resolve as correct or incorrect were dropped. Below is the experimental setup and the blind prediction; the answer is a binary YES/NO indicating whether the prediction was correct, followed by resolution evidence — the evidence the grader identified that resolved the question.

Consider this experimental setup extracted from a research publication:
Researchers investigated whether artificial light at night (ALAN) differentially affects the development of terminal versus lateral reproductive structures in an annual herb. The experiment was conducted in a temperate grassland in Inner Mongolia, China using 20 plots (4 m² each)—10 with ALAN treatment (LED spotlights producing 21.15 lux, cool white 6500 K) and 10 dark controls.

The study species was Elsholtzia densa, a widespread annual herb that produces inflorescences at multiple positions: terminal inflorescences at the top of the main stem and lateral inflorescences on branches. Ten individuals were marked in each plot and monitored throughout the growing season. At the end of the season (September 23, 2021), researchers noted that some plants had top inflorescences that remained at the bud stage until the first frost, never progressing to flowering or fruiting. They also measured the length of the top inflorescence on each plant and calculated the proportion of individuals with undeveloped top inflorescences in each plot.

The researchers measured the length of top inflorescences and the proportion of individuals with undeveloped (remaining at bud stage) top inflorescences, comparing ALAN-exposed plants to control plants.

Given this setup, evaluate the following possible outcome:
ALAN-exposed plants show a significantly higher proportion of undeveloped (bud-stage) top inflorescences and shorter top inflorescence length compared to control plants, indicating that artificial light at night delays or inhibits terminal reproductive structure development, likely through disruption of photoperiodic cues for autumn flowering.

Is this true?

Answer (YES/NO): NO